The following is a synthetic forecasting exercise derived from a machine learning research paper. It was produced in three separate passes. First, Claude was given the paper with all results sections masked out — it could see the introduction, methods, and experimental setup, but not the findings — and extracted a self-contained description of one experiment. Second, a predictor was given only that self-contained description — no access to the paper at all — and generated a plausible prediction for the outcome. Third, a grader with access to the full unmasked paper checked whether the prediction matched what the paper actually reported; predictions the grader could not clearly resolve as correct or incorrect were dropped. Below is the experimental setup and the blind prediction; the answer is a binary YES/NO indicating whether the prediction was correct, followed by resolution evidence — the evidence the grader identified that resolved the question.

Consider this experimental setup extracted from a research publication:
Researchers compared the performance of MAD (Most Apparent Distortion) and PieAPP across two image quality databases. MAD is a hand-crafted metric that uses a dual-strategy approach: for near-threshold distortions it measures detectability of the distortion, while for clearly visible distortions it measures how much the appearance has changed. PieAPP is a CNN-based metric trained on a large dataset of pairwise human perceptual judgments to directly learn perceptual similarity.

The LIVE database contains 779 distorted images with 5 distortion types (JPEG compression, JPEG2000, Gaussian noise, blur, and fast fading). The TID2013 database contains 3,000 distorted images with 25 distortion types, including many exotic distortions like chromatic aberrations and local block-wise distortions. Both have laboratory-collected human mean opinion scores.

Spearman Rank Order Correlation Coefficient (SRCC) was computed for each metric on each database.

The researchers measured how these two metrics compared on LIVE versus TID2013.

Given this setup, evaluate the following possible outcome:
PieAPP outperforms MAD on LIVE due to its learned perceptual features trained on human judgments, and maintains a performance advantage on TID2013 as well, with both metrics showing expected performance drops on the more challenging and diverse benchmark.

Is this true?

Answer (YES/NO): NO